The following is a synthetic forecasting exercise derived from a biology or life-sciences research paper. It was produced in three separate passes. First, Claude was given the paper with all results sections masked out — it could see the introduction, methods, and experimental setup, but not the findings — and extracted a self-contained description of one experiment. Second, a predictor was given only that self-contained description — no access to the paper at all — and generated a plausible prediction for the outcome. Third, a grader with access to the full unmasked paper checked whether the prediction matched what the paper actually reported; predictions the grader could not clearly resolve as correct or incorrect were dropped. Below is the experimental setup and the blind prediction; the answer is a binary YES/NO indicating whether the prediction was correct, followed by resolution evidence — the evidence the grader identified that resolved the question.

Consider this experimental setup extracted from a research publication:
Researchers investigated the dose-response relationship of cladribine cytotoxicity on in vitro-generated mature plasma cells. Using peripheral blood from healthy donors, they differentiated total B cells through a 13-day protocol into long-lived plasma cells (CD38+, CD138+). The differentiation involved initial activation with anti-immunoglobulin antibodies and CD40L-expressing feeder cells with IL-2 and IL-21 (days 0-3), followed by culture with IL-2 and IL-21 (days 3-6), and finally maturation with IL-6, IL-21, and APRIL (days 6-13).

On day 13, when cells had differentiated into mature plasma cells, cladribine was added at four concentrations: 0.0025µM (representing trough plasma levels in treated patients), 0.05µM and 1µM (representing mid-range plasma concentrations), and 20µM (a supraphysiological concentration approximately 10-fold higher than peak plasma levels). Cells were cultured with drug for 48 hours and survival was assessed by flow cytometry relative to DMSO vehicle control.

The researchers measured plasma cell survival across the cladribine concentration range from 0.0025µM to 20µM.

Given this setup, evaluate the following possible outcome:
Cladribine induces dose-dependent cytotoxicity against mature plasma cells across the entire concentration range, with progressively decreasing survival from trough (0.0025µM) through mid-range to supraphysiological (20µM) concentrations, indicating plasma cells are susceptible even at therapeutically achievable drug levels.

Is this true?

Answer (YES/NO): NO